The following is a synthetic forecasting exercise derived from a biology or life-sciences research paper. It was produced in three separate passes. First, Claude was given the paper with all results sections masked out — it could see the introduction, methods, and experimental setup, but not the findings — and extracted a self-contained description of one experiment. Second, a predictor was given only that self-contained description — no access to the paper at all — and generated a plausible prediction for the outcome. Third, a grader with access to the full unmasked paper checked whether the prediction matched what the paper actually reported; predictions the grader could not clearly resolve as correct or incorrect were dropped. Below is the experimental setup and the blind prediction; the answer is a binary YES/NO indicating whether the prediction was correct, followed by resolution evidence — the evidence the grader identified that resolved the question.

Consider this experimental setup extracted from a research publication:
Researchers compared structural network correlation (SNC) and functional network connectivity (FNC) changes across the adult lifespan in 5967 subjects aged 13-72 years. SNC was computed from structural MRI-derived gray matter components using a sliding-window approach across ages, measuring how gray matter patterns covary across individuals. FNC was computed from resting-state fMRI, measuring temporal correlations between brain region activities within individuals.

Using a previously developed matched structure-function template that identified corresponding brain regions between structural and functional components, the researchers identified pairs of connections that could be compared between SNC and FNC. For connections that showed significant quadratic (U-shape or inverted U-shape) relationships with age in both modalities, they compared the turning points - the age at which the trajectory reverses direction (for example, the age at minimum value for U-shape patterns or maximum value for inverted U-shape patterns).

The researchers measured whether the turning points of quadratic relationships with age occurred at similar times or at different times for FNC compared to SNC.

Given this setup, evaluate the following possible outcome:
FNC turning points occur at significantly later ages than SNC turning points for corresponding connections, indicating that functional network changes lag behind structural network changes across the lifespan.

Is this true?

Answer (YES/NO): NO